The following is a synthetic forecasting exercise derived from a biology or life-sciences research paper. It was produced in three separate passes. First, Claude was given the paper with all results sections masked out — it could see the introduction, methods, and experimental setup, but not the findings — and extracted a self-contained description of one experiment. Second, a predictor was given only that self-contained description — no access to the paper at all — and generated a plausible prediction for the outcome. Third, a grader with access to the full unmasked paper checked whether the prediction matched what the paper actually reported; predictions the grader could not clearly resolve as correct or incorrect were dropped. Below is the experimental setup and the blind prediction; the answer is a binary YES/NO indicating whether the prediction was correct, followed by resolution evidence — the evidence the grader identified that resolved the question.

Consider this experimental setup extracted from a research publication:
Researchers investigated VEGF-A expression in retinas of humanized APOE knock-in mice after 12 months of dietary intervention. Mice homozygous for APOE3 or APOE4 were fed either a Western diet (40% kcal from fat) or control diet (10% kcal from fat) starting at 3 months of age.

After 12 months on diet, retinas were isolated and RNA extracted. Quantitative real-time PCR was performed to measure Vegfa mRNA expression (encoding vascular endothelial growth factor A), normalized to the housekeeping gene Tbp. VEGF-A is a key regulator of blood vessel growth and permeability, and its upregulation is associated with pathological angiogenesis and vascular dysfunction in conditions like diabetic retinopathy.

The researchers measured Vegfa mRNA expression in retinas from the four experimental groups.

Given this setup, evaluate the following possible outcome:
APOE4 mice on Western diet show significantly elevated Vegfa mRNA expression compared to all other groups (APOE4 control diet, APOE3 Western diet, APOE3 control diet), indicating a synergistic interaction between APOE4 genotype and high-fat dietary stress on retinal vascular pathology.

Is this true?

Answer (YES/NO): NO